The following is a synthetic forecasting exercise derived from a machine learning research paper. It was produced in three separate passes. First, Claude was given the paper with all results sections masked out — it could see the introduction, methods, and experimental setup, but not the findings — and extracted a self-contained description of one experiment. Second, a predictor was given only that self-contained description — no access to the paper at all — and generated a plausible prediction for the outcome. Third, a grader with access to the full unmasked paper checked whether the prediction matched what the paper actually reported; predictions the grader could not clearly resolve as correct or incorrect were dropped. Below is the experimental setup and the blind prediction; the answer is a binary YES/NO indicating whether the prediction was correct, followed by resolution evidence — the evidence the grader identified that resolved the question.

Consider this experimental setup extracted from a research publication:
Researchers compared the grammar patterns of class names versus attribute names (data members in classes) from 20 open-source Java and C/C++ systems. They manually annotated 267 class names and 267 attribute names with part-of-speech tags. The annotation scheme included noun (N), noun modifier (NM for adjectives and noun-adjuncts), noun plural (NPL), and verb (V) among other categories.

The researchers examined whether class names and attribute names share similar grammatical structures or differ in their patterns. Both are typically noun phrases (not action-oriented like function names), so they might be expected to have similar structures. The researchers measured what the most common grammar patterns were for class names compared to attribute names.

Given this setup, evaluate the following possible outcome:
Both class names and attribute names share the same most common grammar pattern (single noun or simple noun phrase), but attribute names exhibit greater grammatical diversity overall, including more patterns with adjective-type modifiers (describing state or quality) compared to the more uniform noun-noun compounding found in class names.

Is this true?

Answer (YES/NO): NO